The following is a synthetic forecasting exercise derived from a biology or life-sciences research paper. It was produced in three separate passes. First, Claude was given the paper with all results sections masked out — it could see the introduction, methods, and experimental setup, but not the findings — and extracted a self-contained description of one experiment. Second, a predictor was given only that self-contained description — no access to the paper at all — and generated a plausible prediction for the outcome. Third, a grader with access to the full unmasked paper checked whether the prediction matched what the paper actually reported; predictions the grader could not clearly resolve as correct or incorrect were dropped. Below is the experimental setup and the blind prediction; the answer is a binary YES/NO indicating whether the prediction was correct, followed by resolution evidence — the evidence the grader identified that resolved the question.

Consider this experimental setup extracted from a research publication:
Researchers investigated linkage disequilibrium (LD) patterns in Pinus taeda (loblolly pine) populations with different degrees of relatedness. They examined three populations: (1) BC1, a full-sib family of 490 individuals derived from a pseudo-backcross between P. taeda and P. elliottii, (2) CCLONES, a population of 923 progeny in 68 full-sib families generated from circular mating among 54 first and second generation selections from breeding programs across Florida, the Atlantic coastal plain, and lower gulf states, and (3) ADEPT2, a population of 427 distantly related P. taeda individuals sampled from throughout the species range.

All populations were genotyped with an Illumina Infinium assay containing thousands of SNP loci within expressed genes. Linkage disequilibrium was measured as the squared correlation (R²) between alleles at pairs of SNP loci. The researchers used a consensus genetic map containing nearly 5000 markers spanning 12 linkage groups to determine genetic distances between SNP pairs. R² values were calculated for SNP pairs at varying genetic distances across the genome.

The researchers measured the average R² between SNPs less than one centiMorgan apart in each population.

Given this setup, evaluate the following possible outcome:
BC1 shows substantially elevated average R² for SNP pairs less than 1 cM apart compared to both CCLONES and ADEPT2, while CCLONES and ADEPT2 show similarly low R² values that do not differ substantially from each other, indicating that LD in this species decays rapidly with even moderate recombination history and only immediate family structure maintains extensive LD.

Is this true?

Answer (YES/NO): YES